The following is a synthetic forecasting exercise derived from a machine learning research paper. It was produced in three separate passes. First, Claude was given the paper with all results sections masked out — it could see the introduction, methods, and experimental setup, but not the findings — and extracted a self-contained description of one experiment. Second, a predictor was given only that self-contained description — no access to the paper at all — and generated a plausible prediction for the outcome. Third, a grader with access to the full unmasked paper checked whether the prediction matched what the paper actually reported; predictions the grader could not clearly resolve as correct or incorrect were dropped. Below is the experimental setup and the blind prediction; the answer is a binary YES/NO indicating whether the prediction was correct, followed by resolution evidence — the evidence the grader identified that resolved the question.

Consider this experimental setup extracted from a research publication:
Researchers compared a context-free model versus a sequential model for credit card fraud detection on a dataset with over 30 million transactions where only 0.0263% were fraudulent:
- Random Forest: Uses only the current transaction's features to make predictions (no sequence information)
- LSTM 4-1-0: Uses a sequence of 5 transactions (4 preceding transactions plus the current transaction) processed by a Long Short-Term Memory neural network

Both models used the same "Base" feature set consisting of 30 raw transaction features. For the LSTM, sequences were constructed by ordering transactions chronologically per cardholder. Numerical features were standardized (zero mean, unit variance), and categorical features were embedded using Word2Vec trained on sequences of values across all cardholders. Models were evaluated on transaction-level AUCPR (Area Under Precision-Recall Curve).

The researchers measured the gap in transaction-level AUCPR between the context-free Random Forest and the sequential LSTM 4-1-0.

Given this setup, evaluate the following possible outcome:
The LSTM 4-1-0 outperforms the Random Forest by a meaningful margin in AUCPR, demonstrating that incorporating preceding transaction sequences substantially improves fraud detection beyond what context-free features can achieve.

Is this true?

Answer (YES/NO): YES